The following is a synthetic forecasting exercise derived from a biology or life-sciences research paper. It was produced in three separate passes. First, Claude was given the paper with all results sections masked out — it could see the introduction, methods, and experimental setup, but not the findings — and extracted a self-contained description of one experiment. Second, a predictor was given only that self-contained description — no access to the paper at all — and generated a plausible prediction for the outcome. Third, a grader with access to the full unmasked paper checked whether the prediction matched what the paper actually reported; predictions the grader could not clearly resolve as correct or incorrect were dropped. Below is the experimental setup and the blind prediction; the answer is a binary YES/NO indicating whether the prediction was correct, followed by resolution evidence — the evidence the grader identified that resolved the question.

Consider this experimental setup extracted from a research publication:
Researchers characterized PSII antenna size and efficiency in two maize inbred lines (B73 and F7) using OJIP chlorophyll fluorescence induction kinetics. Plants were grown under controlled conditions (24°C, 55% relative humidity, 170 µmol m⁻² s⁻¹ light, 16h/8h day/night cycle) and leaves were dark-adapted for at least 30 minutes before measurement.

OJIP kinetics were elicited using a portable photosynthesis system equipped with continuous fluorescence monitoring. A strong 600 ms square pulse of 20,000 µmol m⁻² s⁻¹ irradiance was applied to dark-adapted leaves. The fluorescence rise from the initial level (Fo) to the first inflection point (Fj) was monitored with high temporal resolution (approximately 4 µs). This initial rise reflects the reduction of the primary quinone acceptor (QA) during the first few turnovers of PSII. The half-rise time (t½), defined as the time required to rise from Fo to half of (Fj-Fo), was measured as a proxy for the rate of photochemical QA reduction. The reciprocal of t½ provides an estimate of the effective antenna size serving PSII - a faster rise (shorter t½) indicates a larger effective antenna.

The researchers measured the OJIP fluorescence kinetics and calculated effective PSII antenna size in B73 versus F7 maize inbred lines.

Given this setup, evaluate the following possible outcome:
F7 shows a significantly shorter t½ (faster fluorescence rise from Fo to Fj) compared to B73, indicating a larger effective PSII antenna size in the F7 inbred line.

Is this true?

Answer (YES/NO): NO